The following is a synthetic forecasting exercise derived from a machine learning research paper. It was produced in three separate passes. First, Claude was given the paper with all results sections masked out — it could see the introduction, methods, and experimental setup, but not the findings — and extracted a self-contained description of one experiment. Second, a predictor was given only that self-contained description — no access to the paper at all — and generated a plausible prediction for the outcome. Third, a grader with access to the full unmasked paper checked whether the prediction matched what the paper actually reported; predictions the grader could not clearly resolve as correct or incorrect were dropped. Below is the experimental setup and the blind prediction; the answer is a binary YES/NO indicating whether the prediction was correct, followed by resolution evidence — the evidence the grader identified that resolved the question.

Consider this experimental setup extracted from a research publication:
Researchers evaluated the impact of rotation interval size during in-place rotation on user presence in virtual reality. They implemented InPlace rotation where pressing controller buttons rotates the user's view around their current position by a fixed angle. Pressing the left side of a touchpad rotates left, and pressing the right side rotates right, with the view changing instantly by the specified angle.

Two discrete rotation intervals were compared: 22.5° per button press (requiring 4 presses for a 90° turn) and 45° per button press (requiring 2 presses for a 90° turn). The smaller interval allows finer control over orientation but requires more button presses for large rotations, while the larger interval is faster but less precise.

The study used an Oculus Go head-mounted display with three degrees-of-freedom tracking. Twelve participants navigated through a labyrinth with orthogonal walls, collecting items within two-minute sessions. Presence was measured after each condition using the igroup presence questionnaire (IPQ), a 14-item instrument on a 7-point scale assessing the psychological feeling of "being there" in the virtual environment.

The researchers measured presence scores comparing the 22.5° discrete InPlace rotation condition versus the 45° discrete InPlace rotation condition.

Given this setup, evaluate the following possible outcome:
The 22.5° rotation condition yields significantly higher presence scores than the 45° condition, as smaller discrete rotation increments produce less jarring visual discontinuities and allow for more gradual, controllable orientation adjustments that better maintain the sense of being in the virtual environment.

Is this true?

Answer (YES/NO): NO